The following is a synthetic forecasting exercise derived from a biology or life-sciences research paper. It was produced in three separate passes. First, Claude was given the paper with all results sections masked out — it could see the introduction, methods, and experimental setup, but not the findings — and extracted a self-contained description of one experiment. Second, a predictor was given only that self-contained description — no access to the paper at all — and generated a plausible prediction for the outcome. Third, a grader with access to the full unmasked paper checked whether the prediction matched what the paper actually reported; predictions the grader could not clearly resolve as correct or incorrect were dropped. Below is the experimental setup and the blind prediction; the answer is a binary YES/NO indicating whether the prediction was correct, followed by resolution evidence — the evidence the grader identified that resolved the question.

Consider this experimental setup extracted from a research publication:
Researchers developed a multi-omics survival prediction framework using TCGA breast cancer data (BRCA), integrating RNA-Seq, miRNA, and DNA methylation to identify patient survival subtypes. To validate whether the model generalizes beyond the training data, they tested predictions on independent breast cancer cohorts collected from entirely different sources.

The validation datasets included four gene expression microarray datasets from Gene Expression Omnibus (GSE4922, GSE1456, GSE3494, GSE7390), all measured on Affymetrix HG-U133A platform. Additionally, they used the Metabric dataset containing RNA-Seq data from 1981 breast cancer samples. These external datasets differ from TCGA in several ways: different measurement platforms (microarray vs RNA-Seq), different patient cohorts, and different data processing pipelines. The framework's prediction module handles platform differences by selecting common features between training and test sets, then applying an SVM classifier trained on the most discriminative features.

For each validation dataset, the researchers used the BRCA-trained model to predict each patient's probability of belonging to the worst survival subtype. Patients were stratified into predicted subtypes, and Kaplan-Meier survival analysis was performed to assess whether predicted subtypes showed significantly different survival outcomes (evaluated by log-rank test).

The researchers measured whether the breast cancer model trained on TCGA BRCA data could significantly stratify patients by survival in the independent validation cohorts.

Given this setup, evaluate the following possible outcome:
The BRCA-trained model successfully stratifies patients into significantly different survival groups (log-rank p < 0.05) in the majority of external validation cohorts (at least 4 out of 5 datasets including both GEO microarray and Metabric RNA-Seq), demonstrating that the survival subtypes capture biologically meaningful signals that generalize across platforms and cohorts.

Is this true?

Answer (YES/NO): YES